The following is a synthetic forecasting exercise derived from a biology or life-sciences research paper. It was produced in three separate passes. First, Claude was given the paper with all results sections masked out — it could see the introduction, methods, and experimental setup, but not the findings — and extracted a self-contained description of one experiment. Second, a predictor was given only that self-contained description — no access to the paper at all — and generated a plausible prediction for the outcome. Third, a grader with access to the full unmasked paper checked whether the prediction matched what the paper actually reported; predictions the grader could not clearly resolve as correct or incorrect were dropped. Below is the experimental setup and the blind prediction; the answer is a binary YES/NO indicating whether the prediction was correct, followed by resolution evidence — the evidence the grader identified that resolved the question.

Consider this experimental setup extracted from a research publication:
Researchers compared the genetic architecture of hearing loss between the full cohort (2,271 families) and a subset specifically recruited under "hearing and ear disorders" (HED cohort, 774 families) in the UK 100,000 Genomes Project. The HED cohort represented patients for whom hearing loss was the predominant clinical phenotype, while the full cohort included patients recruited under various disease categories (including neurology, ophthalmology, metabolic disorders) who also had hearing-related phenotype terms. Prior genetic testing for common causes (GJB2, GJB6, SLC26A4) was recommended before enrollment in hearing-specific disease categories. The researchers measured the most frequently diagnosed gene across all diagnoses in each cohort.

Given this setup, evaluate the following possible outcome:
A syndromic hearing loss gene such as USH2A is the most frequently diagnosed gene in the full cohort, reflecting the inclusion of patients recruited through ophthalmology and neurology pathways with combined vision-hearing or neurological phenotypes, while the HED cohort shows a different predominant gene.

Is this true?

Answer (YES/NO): YES